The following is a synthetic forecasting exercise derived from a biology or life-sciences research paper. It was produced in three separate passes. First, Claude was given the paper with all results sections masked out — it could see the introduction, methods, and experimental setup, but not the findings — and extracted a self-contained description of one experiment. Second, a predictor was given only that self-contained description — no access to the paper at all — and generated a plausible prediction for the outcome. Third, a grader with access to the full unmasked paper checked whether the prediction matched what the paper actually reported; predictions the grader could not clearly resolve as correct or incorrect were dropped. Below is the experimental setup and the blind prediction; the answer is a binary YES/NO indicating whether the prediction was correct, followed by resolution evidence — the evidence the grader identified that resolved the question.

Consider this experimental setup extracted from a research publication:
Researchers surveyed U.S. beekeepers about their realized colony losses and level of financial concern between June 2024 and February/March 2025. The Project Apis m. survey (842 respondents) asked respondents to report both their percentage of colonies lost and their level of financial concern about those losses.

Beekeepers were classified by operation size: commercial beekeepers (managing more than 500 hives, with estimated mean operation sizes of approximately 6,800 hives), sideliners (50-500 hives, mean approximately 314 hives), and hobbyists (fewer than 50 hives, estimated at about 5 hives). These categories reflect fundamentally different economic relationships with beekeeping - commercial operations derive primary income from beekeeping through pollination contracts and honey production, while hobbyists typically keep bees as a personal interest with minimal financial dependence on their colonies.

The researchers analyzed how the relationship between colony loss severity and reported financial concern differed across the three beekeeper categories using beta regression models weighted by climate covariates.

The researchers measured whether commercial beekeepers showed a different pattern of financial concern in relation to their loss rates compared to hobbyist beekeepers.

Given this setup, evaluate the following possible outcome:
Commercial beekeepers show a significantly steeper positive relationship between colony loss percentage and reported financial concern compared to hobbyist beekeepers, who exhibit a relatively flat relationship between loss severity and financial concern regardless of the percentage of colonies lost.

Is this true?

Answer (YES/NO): NO